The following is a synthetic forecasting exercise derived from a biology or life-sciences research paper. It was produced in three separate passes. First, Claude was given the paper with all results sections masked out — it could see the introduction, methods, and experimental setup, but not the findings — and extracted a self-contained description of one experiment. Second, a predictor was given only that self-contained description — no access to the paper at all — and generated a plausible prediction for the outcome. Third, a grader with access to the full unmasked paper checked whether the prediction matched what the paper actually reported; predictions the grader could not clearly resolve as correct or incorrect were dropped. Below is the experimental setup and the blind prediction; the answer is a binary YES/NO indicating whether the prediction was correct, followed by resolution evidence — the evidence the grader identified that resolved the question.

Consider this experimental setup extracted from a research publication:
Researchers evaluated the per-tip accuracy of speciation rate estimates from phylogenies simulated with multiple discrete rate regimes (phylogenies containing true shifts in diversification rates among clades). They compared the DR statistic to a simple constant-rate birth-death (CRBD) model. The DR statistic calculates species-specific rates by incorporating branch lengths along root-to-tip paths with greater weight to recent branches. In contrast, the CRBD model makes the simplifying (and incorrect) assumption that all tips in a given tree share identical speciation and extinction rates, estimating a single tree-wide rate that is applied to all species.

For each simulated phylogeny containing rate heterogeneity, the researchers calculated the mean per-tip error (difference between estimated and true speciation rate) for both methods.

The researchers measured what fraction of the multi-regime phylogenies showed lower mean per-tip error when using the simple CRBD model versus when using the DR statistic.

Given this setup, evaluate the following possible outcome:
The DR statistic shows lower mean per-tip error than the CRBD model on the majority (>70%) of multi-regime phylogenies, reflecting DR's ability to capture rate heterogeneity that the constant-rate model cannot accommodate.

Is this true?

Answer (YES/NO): NO